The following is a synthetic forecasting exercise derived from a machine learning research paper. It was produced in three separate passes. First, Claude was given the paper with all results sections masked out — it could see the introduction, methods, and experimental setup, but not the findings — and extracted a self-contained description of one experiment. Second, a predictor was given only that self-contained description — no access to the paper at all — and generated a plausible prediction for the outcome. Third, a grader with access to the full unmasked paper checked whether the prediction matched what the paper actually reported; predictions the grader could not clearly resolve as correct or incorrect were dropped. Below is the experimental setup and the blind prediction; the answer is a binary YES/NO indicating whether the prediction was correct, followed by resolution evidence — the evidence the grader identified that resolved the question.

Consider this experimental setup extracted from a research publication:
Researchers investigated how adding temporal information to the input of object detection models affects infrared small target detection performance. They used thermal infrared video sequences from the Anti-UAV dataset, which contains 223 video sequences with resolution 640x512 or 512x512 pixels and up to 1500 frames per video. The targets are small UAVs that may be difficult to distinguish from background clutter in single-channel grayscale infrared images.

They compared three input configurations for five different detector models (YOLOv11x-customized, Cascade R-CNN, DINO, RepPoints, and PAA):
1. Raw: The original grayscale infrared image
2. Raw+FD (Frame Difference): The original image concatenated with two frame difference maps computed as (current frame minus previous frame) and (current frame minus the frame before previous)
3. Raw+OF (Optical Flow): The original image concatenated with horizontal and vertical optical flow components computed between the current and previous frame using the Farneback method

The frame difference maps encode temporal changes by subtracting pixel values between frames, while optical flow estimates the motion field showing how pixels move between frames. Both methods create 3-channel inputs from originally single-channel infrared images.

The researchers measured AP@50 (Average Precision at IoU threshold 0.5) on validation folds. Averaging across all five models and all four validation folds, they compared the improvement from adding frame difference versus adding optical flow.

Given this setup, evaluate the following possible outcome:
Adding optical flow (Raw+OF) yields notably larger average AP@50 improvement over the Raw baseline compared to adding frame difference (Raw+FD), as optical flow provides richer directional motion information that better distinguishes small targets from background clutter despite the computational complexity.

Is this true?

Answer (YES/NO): NO